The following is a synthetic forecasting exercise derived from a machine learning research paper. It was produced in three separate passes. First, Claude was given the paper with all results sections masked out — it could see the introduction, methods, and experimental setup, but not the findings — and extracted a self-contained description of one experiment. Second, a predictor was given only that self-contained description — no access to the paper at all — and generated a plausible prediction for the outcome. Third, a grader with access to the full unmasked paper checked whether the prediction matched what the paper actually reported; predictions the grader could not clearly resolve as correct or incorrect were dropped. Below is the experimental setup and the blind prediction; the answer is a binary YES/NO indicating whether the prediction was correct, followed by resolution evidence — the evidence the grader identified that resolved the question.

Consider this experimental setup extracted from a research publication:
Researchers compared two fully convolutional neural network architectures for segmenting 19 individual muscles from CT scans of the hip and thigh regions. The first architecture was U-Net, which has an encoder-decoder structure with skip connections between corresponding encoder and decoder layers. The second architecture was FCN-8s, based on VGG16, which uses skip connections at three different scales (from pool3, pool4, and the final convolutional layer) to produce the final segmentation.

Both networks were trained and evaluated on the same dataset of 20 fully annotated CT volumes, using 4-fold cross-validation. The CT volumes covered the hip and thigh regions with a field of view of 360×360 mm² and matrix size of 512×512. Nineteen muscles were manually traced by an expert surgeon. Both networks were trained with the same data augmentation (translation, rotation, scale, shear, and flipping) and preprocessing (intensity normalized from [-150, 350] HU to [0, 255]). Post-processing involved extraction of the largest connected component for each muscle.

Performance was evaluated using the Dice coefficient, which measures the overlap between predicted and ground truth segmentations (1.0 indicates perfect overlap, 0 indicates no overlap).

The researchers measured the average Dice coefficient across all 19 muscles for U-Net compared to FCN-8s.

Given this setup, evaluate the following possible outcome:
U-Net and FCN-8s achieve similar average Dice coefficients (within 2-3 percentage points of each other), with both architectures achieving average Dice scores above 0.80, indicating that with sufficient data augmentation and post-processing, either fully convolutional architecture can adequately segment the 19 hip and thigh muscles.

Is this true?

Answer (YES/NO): NO